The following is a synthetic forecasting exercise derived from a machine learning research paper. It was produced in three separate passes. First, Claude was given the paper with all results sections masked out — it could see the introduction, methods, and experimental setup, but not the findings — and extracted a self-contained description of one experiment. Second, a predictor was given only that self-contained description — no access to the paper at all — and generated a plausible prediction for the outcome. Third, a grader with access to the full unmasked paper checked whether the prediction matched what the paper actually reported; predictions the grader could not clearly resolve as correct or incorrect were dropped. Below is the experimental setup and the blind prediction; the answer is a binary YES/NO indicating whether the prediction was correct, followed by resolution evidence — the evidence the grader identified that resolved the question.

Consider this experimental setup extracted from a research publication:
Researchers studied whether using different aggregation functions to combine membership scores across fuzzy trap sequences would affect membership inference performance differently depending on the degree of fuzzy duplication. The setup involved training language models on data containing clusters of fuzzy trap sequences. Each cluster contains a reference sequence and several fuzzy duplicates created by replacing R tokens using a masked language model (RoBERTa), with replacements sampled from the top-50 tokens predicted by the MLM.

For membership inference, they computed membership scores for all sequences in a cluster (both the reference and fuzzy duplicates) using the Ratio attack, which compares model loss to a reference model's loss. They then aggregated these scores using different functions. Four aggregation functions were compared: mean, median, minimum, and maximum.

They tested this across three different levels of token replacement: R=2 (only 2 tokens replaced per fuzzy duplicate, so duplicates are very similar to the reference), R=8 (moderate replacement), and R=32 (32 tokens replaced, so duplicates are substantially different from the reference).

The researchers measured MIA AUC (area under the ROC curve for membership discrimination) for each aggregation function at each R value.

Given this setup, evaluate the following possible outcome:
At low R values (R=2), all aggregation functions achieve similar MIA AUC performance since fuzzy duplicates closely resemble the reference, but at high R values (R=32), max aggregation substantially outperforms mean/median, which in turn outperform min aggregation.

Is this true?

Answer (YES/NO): NO